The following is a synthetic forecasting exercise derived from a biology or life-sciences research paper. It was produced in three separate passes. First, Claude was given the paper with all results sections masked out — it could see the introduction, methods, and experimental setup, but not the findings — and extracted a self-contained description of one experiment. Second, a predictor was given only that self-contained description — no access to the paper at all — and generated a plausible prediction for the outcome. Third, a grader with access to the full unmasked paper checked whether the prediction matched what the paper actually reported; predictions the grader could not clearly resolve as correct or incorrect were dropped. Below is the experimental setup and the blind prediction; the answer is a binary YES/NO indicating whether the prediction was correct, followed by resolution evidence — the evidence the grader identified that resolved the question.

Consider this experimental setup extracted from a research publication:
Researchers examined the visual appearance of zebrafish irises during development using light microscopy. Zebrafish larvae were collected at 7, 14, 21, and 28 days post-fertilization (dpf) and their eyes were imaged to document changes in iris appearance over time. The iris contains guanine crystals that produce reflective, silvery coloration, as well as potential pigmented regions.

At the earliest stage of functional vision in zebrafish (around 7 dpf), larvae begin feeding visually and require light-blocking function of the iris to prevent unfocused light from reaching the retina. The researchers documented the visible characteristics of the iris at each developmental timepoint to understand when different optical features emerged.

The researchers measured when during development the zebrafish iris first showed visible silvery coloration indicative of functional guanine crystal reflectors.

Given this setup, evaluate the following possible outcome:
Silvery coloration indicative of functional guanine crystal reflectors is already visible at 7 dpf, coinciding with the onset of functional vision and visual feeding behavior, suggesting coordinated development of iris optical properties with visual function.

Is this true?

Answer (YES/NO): YES